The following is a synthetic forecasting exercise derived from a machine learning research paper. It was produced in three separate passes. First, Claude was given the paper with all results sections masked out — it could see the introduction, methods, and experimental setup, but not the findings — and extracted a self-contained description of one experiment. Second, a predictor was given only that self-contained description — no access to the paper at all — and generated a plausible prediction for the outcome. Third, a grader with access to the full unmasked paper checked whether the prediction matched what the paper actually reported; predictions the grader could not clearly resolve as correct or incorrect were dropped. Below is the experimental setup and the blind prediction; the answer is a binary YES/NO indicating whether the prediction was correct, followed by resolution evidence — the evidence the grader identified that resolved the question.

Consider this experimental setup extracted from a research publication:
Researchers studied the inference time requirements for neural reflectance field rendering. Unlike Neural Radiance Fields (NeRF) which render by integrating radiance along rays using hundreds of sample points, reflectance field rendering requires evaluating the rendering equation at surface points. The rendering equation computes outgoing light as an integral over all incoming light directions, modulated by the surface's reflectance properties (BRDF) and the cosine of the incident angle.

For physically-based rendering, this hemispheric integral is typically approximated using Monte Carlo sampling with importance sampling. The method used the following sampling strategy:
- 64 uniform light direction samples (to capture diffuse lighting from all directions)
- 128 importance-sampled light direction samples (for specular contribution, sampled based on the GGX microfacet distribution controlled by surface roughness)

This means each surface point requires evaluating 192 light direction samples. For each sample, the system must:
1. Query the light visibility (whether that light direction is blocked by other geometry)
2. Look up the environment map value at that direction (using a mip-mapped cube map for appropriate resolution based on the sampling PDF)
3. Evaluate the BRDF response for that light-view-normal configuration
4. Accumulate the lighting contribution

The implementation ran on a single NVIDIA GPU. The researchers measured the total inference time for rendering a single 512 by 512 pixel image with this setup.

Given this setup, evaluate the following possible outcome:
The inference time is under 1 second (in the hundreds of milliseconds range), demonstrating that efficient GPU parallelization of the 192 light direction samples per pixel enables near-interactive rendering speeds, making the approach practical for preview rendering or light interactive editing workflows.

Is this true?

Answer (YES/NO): NO